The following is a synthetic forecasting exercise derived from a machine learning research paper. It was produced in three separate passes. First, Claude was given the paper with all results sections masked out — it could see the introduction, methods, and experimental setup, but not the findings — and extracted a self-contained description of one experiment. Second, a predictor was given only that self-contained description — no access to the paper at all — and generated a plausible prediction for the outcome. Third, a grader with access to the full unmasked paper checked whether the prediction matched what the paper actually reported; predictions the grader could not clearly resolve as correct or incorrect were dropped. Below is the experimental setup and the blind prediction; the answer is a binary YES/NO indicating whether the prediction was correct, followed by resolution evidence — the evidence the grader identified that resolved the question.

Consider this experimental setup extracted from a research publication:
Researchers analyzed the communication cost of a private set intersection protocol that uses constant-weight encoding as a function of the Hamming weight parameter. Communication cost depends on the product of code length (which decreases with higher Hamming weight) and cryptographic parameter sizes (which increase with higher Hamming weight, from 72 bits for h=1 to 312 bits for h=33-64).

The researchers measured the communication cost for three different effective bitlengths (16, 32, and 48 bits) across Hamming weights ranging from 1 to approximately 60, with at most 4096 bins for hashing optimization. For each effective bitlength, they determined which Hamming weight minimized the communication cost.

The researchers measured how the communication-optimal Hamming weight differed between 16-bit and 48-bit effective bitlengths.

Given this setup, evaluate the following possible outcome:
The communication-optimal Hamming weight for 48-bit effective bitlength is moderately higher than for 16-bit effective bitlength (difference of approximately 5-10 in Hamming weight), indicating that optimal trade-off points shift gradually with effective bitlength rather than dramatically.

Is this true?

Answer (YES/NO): NO